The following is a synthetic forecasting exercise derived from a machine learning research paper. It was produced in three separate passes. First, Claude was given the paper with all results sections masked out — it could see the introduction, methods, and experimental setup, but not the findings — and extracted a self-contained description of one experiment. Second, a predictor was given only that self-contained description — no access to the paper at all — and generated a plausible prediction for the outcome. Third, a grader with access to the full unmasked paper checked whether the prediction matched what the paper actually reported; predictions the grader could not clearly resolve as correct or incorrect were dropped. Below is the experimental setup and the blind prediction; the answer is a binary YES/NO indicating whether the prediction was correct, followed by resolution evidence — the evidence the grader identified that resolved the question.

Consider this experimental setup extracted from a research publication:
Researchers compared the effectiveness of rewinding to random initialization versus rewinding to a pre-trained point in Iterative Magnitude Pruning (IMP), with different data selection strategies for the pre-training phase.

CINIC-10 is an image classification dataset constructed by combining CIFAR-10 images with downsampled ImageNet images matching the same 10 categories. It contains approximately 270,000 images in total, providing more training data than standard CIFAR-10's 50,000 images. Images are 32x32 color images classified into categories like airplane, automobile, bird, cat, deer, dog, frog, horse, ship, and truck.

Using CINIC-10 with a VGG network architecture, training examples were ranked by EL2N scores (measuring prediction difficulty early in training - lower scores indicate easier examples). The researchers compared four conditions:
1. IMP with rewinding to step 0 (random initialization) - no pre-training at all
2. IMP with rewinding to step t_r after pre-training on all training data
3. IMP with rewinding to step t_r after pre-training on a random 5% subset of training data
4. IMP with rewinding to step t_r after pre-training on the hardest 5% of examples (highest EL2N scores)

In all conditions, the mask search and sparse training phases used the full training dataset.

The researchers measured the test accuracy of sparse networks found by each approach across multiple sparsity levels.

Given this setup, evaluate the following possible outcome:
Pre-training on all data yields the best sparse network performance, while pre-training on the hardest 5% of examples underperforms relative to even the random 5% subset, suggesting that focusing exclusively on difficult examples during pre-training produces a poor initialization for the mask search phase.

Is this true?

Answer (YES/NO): NO